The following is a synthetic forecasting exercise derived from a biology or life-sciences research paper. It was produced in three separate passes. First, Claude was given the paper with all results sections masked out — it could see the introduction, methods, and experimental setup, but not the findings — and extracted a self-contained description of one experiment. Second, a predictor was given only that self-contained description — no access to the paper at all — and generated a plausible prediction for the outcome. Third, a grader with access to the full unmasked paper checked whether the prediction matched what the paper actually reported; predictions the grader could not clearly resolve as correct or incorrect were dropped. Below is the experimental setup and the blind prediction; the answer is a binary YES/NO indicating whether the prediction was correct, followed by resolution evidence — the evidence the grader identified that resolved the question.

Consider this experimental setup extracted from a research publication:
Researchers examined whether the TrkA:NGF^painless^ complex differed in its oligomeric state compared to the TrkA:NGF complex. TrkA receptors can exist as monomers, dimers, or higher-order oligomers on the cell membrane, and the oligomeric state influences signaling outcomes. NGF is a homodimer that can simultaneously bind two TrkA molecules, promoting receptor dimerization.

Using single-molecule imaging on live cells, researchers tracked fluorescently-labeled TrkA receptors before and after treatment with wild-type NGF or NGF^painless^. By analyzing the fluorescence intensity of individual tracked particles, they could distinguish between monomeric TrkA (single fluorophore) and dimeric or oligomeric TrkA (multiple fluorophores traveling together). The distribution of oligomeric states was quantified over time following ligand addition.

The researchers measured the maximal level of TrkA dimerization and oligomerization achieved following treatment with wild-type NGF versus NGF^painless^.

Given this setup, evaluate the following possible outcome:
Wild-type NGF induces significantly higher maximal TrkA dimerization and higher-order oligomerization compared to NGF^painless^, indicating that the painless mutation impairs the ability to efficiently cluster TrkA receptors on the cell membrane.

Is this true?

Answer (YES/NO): YES